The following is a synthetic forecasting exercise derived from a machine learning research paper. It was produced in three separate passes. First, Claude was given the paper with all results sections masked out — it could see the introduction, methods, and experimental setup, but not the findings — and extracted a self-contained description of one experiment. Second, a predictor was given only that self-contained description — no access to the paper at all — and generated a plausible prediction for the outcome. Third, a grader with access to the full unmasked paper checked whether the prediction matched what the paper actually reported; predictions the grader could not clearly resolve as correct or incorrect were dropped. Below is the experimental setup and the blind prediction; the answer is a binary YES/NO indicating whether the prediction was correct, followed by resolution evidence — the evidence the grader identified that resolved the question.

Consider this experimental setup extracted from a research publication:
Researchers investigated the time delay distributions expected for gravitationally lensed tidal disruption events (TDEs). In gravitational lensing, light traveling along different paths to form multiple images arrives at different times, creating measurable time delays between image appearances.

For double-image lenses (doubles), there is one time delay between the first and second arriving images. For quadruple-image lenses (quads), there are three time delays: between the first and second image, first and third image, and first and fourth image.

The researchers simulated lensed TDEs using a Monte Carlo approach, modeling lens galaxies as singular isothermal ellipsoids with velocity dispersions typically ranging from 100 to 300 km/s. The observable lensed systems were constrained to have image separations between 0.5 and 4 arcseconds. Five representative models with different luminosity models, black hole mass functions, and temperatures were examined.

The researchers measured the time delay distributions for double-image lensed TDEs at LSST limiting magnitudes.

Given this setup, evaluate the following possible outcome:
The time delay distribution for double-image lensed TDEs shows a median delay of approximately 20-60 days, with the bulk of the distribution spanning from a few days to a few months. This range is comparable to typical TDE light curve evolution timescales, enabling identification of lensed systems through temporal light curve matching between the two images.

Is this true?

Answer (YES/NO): NO